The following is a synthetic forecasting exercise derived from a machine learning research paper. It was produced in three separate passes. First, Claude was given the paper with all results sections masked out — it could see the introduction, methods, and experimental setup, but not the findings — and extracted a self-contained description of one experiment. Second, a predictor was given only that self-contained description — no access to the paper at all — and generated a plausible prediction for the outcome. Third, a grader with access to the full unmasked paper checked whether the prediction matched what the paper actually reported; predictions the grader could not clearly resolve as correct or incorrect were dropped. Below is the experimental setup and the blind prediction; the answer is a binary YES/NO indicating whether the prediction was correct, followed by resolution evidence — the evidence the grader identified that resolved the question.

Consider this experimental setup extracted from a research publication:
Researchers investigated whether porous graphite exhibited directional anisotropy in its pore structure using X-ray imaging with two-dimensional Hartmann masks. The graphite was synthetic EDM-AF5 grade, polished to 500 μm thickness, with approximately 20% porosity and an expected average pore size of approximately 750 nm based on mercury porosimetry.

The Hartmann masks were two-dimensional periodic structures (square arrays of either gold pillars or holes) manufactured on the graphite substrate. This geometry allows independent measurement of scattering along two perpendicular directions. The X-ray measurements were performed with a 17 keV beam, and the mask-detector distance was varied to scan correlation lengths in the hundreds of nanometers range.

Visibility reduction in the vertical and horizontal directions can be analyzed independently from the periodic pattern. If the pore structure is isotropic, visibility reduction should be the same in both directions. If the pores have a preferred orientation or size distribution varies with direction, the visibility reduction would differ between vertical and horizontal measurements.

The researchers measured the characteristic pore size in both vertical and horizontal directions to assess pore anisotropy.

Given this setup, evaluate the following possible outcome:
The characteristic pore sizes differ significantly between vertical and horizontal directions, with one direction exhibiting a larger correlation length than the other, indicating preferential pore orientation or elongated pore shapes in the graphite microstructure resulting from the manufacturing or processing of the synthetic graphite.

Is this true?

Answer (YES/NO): YES